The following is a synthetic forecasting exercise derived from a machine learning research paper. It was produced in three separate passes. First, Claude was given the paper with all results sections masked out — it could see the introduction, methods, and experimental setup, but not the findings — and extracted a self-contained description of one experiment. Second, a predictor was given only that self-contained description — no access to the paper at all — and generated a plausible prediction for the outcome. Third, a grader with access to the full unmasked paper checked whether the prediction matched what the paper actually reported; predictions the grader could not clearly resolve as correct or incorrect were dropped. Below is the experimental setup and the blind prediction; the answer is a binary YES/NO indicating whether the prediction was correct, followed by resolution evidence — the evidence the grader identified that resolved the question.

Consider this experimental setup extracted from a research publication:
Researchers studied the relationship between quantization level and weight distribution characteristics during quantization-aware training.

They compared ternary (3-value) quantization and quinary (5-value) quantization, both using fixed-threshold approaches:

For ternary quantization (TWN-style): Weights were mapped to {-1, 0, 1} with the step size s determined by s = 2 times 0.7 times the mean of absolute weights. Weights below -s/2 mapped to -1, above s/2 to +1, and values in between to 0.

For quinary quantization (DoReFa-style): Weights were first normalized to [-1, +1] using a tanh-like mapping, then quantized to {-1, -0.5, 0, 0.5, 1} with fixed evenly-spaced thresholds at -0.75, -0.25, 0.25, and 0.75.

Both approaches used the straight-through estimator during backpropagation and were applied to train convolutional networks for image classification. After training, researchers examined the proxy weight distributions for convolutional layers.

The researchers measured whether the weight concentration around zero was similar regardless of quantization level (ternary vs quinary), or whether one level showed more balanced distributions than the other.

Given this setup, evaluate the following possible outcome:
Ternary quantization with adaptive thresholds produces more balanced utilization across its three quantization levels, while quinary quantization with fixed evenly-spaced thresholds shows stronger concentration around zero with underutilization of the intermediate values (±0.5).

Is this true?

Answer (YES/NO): NO